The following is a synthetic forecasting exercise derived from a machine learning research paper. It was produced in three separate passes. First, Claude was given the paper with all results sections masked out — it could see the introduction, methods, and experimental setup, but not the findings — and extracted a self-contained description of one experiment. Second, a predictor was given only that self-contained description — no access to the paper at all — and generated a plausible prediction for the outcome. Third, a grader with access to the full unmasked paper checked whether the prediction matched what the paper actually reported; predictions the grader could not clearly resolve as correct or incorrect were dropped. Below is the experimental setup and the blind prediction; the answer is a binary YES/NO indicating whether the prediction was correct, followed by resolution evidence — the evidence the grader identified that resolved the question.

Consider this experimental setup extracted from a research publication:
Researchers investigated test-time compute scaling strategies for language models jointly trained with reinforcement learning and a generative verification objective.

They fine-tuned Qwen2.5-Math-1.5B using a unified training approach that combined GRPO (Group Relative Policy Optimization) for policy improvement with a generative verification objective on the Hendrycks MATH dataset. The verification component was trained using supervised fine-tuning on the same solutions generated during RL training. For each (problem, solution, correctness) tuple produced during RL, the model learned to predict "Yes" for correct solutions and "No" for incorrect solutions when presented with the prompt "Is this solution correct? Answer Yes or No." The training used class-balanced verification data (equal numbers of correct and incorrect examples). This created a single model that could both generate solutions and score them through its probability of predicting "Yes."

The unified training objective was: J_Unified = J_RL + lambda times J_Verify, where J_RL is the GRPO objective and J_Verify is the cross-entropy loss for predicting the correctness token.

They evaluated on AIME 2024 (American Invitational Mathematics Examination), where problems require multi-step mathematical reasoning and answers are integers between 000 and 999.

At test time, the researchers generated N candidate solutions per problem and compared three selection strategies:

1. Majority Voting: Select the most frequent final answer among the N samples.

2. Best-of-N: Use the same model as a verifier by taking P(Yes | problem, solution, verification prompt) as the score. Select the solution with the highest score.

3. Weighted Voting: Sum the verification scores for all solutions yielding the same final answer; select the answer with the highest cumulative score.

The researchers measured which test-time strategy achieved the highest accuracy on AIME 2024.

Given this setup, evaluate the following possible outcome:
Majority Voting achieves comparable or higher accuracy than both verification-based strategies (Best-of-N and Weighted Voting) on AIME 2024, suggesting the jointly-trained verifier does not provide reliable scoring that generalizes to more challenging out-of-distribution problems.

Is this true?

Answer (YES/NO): NO